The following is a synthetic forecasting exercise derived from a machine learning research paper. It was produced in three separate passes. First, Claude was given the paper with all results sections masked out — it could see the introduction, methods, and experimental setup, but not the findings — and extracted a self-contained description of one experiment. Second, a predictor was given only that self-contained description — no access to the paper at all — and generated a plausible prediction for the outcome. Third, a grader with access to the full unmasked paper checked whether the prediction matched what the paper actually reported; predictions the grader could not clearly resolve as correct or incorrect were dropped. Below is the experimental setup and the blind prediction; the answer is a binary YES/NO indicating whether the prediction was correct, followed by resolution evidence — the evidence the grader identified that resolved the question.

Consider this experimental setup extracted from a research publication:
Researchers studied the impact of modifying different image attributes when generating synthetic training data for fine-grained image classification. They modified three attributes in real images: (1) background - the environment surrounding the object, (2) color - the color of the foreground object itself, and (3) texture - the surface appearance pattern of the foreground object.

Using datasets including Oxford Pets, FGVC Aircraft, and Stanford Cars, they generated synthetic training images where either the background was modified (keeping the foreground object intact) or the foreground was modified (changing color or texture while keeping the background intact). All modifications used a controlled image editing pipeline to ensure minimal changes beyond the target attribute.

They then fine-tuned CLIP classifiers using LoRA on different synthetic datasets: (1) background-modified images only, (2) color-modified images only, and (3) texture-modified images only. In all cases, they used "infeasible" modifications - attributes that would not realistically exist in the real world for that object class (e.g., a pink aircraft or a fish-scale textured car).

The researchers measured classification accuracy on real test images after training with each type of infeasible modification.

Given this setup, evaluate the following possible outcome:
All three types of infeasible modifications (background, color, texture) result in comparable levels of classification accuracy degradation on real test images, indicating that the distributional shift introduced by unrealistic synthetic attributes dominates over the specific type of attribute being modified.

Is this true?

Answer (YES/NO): NO